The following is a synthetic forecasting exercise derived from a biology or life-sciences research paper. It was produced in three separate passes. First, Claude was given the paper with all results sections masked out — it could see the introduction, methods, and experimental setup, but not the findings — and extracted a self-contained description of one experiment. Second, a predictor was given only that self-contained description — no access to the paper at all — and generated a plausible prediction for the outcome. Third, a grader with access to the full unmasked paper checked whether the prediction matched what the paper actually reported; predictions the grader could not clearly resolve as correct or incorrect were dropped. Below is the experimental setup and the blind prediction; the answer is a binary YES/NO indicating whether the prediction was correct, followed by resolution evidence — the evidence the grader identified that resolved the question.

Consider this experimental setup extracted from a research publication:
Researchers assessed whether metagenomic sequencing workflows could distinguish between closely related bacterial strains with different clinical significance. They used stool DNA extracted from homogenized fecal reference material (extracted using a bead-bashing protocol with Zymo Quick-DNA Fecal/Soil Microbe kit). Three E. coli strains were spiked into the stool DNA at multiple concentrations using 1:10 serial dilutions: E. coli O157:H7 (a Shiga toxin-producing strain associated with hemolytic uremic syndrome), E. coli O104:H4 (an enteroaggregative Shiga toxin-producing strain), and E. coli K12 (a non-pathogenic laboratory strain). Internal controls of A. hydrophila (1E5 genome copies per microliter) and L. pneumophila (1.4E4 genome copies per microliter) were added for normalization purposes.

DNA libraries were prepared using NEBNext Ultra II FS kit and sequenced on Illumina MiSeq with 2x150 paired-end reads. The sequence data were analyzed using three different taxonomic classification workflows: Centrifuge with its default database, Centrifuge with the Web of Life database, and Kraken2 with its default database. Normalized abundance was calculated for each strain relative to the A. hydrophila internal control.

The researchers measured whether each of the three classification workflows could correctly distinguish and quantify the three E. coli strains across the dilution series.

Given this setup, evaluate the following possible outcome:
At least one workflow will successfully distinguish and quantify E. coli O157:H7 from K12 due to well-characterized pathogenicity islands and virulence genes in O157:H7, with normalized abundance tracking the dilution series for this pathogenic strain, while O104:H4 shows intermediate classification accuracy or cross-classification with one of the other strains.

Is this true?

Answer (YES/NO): NO